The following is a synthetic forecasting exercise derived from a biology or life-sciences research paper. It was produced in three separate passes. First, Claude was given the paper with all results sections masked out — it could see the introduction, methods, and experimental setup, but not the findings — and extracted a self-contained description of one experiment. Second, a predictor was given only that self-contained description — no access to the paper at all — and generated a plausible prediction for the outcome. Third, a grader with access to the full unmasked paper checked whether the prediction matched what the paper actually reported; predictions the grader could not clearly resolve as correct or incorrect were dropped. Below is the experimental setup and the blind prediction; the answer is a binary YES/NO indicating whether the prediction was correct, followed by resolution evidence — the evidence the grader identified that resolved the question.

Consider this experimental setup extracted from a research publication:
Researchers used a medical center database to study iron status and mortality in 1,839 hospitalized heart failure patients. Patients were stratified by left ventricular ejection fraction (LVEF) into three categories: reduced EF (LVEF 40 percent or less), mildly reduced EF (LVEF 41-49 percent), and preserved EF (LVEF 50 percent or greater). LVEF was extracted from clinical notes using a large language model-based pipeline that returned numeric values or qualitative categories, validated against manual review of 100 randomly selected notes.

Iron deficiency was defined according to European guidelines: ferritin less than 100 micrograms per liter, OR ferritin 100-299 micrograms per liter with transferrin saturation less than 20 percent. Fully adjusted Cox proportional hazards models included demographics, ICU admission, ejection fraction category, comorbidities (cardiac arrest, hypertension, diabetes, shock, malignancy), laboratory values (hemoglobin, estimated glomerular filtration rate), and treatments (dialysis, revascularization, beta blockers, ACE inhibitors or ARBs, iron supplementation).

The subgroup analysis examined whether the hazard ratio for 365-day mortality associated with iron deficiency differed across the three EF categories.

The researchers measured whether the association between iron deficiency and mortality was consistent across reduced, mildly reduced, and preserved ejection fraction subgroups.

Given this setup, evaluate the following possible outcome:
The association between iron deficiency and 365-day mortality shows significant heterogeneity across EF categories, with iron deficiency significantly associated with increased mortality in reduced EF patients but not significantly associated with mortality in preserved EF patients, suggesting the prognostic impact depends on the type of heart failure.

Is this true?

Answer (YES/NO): NO